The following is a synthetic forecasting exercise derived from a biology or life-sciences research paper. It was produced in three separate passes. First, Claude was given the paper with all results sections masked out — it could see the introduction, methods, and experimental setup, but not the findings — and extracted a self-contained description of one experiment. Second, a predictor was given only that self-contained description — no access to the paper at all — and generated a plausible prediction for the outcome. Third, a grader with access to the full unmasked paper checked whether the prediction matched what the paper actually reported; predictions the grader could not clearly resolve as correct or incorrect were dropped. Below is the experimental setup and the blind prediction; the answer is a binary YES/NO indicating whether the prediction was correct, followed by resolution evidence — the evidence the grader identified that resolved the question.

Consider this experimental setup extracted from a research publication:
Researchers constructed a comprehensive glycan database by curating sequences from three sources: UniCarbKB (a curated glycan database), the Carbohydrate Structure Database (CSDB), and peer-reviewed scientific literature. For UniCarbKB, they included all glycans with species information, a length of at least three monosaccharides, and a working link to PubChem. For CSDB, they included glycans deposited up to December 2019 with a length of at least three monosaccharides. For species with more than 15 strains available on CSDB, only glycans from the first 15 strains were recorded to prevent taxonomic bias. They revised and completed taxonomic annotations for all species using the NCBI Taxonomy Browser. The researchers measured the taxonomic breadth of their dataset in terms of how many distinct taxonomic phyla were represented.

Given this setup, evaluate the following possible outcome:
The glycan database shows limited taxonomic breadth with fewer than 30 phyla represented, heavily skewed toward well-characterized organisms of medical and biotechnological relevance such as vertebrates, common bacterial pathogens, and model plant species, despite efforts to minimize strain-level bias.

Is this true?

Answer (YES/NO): NO